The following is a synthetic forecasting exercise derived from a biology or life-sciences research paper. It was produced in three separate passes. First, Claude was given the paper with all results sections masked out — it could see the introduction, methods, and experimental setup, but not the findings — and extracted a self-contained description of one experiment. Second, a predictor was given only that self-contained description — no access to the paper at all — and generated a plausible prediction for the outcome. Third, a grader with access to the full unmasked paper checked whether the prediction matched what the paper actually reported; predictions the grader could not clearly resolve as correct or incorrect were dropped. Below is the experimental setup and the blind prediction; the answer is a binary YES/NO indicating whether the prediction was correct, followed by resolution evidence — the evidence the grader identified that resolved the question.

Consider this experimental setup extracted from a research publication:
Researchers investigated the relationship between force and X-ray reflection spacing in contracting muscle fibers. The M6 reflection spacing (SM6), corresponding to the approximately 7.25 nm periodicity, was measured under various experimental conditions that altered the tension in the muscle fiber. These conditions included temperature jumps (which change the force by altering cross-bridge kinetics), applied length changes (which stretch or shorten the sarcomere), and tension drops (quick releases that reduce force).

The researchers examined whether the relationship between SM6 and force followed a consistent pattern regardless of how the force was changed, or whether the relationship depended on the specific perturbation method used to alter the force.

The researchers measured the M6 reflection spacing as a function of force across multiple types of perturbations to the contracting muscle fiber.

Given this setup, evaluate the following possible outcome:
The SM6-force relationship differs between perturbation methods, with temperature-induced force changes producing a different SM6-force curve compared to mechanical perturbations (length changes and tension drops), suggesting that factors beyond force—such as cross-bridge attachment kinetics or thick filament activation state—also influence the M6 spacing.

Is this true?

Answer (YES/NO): NO